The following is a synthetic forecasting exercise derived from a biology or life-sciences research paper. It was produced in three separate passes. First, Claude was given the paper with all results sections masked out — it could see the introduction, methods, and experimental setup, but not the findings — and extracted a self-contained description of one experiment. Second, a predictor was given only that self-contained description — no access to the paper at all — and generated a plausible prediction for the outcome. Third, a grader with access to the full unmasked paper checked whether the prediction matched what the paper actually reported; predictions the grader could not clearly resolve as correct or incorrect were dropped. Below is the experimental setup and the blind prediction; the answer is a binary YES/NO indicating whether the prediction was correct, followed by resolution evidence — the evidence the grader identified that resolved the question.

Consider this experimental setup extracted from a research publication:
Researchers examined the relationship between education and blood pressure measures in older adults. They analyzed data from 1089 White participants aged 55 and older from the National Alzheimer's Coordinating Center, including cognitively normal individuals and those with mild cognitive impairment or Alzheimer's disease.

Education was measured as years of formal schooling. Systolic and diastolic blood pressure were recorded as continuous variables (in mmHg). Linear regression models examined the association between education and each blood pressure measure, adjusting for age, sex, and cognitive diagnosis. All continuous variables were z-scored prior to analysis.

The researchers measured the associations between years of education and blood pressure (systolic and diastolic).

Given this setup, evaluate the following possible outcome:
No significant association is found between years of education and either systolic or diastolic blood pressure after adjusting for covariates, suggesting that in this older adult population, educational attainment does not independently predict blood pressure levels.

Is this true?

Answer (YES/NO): NO